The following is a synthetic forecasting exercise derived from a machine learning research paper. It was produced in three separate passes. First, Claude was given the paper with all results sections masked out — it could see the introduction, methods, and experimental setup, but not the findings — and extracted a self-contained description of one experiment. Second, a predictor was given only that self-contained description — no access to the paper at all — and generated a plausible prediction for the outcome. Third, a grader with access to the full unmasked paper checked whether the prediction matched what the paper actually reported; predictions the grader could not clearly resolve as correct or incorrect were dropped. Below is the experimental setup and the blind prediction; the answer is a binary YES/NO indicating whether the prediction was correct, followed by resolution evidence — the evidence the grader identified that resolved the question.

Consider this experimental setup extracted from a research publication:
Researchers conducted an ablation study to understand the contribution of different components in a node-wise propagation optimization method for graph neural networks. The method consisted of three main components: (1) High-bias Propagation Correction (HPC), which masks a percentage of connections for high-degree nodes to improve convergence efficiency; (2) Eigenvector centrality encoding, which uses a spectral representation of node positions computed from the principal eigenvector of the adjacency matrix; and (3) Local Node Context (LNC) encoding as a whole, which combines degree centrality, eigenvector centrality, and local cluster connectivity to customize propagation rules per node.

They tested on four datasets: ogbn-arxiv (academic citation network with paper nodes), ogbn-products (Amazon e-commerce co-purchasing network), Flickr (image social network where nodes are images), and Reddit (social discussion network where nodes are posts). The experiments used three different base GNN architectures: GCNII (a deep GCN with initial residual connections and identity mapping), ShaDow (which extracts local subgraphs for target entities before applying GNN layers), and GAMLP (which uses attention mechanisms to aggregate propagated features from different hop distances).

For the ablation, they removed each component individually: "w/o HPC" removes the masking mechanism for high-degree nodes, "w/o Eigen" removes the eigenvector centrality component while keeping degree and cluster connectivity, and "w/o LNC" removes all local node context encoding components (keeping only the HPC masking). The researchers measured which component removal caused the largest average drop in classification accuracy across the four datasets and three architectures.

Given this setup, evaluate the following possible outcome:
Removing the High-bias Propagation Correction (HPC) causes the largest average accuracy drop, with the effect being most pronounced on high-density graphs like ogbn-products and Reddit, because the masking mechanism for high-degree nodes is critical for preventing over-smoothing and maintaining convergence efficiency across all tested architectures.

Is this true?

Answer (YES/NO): NO